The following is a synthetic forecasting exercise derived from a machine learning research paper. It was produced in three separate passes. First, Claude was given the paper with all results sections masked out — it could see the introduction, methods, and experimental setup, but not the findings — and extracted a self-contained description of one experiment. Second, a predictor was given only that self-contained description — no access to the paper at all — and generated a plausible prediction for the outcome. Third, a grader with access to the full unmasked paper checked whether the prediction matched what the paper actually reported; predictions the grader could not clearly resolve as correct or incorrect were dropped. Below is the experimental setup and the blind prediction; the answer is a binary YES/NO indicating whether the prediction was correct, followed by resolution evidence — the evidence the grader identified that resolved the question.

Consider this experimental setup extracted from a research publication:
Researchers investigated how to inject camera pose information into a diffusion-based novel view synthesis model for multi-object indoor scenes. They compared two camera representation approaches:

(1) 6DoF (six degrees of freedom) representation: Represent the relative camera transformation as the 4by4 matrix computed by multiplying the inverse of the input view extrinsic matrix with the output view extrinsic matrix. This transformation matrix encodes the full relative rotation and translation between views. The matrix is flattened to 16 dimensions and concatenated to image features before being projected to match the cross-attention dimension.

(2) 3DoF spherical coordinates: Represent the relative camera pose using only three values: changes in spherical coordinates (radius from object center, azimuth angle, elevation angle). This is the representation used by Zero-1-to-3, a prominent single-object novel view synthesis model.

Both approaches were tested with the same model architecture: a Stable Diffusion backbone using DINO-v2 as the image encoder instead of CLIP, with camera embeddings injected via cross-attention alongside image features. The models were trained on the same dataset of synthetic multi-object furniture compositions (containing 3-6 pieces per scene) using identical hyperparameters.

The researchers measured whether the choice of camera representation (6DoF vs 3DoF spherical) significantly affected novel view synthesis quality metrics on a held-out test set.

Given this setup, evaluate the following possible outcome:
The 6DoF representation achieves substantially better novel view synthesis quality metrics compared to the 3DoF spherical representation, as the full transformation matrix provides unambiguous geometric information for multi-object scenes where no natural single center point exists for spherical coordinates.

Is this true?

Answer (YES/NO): NO